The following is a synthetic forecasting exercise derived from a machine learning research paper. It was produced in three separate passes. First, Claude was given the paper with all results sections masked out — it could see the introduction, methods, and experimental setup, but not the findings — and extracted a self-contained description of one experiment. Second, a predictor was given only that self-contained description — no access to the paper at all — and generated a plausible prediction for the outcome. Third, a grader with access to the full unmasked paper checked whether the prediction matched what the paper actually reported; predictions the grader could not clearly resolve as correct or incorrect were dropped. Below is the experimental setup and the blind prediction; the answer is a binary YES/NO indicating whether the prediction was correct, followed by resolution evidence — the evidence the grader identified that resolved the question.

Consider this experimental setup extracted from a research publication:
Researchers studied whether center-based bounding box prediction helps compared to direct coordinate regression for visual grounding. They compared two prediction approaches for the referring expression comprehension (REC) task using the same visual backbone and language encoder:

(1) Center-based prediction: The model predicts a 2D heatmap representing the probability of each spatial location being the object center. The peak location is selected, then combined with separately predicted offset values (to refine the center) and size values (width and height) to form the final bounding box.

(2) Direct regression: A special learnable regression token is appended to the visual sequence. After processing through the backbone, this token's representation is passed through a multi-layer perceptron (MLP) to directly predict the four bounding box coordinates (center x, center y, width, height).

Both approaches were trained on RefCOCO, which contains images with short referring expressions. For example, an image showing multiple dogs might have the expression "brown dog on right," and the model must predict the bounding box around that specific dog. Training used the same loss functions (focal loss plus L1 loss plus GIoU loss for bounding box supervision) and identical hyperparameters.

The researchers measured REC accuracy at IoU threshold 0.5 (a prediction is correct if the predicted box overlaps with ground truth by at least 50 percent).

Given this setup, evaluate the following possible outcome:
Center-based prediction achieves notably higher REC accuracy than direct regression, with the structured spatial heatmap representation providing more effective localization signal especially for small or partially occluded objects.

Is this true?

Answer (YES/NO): NO